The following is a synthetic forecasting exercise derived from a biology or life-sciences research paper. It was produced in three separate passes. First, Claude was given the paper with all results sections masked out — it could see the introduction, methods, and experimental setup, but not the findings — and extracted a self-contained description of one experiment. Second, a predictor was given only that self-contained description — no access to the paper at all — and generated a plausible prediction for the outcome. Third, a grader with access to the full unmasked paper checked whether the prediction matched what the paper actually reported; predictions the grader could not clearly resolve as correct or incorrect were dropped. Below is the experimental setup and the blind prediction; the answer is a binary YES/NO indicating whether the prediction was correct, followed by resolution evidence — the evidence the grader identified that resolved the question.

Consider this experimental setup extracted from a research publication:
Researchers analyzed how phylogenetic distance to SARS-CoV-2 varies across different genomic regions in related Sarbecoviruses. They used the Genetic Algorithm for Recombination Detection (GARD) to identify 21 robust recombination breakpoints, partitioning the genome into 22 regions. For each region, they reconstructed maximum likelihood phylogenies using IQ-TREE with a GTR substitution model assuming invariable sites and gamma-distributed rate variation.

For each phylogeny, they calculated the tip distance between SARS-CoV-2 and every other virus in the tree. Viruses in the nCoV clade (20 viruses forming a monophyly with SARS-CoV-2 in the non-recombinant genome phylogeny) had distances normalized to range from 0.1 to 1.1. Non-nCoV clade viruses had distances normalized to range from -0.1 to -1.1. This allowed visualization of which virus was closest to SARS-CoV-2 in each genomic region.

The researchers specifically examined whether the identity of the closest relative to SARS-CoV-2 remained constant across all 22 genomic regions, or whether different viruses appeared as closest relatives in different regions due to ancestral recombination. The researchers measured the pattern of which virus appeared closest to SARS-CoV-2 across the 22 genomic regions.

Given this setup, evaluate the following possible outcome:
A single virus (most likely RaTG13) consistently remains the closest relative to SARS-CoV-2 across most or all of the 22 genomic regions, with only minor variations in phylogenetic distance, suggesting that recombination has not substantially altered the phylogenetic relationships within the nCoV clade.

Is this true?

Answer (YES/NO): NO